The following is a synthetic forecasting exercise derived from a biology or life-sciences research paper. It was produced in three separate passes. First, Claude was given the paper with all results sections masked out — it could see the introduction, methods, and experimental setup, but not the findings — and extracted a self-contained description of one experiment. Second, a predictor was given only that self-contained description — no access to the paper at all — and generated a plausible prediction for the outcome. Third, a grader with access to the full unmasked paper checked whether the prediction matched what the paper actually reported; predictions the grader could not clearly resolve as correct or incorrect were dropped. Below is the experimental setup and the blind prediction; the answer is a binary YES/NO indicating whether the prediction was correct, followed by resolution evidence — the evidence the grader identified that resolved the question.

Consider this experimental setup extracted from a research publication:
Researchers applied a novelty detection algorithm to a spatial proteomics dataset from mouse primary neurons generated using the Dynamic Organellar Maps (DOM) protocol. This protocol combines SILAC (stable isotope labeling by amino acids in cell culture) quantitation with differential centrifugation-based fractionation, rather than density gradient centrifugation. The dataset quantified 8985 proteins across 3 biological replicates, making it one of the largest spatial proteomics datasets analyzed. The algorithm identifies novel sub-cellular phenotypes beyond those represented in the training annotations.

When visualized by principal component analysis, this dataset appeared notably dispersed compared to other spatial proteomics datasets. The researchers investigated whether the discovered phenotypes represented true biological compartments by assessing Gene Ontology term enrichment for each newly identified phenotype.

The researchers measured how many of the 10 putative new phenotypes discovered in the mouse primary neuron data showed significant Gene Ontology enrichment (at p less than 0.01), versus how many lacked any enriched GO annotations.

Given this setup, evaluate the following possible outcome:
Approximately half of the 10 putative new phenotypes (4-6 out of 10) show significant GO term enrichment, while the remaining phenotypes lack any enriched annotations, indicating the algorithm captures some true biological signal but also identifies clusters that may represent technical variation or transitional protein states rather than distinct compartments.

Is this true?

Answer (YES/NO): NO